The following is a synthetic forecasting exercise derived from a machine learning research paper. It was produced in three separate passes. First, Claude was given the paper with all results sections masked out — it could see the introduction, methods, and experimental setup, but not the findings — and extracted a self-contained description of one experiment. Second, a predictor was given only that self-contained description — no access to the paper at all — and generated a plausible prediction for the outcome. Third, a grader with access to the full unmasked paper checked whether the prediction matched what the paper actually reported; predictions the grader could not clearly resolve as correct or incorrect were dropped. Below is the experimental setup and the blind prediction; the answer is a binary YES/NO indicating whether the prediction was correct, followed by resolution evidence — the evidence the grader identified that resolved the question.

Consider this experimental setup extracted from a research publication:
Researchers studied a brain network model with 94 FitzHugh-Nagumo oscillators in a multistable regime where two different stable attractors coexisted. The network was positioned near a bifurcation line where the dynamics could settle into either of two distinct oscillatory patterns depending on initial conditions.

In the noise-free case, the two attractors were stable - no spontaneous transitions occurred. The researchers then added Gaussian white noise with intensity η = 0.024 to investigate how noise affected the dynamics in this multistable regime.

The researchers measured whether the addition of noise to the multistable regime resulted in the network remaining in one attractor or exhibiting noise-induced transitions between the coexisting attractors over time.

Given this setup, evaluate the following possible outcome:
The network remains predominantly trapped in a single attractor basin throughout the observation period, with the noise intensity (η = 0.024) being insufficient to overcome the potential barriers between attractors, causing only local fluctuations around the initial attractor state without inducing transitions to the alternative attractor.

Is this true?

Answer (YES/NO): NO